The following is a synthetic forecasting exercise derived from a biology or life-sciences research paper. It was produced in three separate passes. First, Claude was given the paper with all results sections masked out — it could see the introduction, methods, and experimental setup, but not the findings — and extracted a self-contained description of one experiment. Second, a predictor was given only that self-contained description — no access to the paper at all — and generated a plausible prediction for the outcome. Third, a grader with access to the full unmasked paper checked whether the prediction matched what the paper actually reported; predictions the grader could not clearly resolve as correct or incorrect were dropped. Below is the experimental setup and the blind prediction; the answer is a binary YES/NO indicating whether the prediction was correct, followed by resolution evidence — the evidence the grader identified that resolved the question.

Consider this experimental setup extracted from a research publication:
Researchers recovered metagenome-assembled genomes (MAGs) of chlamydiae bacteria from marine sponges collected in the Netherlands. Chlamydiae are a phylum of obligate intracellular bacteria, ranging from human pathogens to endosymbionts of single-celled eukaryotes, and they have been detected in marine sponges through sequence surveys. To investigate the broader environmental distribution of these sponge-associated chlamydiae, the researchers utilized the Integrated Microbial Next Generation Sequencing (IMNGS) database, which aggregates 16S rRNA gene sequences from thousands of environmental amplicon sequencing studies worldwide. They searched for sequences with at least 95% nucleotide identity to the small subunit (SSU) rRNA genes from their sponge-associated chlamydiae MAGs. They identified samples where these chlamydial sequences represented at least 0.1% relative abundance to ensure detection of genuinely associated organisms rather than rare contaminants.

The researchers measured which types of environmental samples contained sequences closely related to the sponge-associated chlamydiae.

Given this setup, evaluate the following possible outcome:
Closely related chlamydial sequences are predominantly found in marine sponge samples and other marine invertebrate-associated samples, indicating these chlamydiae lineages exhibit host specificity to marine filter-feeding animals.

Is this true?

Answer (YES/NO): YES